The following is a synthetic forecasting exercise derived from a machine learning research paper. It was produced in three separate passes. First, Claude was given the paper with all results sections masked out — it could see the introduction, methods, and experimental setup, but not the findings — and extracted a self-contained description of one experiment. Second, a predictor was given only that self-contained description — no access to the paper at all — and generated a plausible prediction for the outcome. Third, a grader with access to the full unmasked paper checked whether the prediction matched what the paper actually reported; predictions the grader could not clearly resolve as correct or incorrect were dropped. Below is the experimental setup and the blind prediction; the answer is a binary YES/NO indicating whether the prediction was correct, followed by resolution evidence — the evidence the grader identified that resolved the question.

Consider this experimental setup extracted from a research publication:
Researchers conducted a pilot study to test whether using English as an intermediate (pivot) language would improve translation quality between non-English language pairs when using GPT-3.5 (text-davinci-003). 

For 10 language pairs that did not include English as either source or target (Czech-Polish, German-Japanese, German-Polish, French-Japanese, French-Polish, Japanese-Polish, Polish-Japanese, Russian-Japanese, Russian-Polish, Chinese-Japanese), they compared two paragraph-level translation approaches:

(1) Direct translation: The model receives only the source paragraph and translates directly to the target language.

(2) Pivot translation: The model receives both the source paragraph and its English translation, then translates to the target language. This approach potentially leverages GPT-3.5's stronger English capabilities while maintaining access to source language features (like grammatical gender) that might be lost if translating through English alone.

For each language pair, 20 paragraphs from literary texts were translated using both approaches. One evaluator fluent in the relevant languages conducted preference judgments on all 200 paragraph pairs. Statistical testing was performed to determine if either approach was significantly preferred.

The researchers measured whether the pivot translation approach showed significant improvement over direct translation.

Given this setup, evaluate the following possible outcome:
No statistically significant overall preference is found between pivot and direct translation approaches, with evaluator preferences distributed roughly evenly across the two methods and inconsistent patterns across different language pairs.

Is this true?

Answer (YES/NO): YES